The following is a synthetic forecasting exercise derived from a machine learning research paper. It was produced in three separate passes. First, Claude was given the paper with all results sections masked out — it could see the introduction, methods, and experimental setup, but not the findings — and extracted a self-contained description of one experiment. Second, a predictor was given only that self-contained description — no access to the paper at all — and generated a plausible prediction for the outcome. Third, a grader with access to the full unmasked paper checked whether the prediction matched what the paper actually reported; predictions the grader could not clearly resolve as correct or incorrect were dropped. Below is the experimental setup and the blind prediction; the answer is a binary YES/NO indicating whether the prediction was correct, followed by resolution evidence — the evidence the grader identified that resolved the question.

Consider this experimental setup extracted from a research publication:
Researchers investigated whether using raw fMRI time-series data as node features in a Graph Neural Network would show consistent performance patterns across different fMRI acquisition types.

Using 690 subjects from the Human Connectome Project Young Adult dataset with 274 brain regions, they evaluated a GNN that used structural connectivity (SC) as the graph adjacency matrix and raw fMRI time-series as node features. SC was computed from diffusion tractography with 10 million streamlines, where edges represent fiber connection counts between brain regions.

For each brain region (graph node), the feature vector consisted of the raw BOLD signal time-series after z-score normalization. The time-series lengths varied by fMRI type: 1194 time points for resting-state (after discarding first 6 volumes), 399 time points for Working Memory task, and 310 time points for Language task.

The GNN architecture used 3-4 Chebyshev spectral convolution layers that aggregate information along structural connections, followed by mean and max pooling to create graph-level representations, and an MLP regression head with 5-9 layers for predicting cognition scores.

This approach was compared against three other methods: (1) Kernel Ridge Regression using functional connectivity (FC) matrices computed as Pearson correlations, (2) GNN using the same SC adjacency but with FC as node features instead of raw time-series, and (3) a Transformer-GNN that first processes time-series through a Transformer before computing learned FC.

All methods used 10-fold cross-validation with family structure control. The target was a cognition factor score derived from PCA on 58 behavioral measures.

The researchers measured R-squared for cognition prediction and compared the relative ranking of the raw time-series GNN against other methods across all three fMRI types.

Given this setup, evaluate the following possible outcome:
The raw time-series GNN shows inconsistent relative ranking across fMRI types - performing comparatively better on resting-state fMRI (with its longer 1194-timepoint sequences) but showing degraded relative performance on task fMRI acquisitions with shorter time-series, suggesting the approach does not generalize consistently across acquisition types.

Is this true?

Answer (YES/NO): NO